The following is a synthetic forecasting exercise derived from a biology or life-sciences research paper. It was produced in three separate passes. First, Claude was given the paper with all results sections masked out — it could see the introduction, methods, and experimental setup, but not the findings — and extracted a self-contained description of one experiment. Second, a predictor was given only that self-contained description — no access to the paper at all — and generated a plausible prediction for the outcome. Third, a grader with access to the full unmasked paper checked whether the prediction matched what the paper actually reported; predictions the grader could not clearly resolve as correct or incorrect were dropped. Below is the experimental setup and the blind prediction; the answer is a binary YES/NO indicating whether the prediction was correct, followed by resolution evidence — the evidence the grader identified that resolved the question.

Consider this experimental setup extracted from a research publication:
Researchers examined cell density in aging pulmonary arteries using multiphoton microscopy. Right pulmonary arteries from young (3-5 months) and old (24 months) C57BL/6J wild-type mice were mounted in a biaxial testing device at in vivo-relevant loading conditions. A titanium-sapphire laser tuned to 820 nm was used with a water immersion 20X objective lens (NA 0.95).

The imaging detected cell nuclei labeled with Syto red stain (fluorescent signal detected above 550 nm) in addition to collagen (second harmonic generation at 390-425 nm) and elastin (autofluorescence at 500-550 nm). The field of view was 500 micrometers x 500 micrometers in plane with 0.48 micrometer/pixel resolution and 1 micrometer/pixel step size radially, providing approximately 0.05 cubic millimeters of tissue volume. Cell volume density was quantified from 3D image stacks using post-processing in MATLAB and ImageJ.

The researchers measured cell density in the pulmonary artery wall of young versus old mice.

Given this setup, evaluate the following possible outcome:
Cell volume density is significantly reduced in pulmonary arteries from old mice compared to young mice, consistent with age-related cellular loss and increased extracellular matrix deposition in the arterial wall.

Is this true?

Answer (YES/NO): NO